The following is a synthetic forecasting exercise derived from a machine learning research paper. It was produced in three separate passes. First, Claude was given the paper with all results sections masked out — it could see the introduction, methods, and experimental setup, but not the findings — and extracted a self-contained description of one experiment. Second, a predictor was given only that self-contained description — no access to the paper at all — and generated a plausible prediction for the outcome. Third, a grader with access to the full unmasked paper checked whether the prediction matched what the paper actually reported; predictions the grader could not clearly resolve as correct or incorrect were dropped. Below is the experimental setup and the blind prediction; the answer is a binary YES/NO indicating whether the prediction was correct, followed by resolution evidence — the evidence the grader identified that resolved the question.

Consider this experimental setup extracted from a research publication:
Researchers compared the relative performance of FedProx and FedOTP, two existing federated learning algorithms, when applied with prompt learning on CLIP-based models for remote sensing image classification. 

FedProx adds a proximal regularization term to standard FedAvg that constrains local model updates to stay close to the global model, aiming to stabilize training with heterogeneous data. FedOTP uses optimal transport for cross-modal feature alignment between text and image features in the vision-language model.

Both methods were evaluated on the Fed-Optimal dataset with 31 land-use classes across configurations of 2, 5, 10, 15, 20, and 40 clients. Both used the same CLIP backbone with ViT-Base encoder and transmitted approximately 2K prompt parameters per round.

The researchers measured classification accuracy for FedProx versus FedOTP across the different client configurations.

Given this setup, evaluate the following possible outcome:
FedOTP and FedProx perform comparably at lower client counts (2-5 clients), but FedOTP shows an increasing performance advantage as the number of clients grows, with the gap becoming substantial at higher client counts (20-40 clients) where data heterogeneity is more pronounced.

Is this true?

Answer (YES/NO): NO